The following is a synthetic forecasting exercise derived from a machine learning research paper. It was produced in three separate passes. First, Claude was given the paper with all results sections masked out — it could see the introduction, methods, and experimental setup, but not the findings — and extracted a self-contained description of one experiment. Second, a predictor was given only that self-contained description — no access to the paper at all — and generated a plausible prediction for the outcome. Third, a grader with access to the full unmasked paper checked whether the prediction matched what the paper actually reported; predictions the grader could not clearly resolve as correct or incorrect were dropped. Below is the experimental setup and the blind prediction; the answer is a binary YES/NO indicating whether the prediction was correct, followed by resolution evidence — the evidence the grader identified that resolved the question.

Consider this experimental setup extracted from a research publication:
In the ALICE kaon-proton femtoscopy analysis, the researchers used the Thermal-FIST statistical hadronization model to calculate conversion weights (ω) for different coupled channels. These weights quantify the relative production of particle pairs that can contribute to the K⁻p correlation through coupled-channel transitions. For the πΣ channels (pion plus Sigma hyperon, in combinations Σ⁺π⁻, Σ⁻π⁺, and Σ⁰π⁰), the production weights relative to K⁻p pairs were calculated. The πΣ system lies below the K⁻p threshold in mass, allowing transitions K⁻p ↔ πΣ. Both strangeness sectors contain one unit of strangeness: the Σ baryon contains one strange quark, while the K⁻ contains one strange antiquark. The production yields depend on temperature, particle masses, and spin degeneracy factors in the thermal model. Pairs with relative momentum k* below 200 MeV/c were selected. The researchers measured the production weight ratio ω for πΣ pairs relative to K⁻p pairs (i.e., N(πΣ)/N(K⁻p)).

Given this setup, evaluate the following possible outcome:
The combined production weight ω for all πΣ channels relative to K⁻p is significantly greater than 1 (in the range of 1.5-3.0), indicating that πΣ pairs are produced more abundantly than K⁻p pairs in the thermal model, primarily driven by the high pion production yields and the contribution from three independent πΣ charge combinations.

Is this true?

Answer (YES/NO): NO